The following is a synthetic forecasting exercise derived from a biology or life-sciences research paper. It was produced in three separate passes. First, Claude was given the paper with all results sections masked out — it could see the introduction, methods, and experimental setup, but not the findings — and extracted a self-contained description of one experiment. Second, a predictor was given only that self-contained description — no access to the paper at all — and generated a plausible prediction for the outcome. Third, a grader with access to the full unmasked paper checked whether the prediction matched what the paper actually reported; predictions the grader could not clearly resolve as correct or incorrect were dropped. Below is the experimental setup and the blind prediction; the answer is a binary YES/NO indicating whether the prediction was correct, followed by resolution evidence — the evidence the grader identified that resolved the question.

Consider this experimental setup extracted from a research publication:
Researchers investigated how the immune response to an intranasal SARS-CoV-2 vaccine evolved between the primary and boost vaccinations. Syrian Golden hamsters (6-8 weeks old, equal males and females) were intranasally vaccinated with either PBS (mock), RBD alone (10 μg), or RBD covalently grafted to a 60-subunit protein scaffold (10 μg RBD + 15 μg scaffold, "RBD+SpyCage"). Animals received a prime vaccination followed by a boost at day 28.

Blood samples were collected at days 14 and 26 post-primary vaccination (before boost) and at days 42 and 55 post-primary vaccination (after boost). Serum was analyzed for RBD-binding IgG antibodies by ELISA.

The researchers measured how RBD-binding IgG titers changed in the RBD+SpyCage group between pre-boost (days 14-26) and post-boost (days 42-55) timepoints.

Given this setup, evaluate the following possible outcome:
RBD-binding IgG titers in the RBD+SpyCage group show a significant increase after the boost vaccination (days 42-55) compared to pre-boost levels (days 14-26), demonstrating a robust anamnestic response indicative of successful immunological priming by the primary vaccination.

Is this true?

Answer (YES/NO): NO